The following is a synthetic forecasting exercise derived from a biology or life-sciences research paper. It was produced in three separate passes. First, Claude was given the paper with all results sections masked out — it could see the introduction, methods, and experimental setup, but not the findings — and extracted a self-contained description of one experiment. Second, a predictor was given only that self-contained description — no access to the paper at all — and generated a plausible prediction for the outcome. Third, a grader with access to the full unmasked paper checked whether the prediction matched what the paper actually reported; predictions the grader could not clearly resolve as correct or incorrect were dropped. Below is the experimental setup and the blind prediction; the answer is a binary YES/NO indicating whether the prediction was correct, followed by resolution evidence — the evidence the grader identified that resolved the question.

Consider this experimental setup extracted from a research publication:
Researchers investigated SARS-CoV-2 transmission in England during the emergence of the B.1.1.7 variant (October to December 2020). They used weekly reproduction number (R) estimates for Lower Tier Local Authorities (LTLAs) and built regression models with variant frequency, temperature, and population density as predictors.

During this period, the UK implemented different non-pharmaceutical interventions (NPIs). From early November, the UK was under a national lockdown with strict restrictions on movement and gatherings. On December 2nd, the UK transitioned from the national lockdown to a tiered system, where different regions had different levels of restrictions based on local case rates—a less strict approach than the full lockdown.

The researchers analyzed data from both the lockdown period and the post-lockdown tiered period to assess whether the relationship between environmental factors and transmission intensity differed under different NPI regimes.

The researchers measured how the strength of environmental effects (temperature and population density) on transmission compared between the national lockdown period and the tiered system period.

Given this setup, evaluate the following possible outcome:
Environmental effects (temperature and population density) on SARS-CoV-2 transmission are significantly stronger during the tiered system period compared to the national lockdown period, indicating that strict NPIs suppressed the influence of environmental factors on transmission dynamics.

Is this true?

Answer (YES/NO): YES